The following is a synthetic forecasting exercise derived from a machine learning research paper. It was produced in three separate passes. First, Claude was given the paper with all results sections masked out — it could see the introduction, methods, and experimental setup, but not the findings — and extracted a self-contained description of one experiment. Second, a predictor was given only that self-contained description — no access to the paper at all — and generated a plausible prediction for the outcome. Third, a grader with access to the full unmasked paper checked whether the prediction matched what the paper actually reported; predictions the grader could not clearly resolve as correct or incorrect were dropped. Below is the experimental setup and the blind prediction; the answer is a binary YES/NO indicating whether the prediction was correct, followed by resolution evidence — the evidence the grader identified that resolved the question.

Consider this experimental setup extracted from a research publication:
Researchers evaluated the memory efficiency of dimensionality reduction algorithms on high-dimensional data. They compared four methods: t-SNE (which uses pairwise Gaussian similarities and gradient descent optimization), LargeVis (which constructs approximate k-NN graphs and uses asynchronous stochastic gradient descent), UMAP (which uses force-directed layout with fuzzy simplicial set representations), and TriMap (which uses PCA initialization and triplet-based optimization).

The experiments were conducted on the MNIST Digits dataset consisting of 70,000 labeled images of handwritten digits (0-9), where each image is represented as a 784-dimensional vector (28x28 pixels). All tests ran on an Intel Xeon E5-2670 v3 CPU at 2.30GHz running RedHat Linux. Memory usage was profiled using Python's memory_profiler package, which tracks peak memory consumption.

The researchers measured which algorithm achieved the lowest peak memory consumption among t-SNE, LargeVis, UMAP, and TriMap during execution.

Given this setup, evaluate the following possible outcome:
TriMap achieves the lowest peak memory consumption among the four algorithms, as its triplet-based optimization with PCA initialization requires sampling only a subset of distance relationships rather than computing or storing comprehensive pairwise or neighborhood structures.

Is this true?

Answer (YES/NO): YES